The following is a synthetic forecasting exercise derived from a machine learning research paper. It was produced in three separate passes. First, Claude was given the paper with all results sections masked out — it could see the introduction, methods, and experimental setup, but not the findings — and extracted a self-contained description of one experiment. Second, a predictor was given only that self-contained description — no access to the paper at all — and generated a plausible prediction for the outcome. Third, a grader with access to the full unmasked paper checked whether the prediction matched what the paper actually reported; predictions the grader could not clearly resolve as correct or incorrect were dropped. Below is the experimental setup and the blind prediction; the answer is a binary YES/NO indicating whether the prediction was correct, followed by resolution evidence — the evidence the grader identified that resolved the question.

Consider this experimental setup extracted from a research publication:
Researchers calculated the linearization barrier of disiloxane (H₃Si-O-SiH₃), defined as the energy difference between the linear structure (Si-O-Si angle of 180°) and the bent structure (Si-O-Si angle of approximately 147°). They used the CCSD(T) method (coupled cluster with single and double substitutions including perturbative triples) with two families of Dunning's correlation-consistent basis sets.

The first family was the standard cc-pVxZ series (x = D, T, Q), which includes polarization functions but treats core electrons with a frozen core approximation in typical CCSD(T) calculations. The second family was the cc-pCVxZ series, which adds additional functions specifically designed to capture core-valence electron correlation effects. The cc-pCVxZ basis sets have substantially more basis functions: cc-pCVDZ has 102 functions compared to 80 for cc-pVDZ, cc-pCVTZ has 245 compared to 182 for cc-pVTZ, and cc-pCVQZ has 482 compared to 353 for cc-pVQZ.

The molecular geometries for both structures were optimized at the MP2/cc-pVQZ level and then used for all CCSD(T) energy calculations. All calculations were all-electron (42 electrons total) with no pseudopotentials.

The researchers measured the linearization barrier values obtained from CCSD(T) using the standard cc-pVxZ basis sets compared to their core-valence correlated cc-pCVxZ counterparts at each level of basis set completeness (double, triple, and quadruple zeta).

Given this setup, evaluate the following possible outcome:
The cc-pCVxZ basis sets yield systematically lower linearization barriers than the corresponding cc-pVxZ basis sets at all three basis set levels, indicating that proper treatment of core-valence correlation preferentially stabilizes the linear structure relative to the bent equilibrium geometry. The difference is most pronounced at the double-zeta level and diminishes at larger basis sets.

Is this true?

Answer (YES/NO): NO